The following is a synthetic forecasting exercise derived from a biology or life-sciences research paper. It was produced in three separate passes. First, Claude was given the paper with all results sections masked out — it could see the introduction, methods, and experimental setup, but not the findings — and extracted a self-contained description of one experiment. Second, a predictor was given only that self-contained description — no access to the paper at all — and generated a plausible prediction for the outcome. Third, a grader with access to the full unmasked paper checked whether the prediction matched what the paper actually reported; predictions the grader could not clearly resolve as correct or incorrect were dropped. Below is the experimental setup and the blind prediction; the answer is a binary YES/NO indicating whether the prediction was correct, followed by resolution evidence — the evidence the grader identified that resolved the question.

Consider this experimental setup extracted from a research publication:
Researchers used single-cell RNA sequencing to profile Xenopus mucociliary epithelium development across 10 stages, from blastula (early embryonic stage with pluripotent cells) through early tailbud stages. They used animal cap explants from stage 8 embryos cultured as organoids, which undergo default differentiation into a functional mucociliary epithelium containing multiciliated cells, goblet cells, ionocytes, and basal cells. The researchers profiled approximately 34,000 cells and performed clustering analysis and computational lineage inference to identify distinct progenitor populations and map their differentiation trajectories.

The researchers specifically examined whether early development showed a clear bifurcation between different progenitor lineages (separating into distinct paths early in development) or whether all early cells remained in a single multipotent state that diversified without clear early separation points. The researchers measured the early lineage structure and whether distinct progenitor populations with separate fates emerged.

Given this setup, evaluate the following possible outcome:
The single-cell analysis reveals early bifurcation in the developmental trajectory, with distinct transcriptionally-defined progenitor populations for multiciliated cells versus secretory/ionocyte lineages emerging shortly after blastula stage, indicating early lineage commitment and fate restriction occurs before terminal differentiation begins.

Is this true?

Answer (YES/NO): NO